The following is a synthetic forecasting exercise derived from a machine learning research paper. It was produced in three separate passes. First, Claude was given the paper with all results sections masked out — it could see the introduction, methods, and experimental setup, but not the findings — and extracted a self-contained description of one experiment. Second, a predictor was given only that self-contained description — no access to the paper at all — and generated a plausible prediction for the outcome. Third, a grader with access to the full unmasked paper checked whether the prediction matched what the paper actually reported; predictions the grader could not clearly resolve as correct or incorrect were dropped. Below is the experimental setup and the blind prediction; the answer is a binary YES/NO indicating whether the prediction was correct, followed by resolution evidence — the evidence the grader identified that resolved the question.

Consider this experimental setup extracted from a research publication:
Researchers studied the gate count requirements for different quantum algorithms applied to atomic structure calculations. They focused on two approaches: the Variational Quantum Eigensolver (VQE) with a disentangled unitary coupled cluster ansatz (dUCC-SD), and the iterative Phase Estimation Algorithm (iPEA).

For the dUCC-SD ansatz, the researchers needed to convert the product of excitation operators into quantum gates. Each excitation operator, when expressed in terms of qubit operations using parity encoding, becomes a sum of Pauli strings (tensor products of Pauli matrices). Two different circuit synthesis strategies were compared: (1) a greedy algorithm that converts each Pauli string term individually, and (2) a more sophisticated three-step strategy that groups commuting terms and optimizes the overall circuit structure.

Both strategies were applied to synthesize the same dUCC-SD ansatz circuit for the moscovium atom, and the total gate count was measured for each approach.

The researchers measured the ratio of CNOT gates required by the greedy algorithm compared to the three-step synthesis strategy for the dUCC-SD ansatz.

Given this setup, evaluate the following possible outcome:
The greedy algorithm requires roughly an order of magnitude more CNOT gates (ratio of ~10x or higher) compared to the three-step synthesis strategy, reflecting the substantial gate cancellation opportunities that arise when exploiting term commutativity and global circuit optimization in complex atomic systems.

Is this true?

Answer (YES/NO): NO